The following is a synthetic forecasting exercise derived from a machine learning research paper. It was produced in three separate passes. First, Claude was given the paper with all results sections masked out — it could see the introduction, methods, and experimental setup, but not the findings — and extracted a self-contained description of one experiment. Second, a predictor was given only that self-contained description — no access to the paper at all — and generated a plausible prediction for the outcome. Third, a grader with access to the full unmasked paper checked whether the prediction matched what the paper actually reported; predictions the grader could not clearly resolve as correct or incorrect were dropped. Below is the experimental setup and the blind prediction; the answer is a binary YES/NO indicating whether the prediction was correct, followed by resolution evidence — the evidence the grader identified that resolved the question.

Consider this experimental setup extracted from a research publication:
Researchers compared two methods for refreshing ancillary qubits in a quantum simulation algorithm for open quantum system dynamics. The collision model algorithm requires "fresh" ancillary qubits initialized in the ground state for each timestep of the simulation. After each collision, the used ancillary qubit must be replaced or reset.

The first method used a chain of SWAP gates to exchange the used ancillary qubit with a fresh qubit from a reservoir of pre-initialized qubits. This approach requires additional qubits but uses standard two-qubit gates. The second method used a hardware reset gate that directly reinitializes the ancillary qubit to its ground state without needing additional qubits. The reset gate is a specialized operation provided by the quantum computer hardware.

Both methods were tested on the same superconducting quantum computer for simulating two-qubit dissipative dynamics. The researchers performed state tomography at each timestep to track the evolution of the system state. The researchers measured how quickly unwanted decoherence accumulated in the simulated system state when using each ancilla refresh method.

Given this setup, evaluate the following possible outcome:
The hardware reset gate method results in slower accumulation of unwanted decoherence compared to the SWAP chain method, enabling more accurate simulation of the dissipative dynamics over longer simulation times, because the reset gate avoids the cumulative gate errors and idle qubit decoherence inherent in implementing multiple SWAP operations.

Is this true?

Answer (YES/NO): NO